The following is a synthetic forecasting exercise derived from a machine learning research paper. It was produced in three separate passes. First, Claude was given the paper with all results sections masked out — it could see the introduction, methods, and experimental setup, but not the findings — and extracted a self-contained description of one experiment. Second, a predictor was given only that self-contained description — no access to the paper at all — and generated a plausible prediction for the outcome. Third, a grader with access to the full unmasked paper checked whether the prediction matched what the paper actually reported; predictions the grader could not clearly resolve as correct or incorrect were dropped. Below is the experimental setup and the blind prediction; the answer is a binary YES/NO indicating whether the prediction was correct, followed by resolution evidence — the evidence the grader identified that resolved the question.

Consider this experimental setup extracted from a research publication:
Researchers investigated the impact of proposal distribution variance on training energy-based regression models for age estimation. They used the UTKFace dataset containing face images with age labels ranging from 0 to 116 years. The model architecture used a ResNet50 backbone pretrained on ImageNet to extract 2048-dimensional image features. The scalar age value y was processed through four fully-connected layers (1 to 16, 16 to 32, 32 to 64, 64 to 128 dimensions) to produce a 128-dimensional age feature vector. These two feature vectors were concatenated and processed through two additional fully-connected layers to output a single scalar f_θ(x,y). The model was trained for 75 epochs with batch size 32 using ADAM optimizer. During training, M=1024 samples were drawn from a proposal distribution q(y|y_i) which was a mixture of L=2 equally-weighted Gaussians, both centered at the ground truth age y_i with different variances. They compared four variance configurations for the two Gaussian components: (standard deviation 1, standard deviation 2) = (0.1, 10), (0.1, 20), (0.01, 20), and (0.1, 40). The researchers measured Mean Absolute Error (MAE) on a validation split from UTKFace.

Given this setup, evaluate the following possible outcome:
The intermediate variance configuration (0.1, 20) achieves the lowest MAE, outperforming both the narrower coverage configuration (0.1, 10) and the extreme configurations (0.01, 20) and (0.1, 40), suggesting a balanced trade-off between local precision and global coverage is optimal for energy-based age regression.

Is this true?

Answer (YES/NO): YES